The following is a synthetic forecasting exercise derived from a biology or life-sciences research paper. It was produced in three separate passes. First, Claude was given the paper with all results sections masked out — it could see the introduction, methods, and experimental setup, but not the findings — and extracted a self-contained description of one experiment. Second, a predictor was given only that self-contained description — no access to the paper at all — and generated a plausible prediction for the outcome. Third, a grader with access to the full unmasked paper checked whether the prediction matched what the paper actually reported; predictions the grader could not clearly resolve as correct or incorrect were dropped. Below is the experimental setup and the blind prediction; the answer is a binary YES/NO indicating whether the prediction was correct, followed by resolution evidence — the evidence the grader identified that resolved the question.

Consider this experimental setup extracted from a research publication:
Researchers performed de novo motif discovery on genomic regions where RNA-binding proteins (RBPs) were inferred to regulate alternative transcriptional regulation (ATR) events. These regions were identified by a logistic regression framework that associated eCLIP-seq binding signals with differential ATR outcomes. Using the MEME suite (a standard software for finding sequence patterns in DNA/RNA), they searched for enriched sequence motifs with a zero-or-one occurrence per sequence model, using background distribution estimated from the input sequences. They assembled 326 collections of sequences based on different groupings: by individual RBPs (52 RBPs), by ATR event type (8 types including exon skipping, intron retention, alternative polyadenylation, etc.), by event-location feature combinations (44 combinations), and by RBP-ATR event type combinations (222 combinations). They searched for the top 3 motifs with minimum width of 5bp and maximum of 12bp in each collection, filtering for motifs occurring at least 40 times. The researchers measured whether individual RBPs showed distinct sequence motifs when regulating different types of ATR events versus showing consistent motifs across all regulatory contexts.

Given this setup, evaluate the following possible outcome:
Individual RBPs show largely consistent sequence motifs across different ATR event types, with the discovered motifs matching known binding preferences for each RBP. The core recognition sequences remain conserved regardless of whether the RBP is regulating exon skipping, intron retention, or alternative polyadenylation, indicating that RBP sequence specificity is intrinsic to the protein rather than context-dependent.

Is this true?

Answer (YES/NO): NO